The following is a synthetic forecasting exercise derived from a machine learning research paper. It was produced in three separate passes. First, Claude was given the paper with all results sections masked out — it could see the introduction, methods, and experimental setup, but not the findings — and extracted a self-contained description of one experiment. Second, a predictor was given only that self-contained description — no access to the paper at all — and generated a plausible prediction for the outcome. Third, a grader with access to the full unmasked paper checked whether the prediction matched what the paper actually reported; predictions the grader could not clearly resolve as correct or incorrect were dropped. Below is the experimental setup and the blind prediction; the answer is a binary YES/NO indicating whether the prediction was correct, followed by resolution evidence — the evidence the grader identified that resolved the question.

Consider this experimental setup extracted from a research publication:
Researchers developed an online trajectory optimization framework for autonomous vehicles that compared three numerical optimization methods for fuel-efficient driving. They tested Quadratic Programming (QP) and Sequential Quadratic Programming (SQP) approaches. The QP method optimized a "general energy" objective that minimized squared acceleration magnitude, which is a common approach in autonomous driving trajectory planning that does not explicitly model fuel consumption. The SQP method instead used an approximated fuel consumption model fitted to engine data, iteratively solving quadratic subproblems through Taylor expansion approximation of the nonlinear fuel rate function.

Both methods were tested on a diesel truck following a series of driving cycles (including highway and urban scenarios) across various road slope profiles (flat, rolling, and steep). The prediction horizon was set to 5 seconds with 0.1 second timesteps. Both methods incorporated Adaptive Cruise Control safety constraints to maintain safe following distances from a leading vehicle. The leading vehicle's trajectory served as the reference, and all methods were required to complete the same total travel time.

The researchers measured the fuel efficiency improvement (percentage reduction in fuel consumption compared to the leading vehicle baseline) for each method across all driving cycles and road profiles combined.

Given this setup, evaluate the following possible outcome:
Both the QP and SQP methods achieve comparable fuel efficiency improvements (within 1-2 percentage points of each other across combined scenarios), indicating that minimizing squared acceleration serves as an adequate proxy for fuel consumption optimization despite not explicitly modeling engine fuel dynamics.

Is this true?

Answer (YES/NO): NO